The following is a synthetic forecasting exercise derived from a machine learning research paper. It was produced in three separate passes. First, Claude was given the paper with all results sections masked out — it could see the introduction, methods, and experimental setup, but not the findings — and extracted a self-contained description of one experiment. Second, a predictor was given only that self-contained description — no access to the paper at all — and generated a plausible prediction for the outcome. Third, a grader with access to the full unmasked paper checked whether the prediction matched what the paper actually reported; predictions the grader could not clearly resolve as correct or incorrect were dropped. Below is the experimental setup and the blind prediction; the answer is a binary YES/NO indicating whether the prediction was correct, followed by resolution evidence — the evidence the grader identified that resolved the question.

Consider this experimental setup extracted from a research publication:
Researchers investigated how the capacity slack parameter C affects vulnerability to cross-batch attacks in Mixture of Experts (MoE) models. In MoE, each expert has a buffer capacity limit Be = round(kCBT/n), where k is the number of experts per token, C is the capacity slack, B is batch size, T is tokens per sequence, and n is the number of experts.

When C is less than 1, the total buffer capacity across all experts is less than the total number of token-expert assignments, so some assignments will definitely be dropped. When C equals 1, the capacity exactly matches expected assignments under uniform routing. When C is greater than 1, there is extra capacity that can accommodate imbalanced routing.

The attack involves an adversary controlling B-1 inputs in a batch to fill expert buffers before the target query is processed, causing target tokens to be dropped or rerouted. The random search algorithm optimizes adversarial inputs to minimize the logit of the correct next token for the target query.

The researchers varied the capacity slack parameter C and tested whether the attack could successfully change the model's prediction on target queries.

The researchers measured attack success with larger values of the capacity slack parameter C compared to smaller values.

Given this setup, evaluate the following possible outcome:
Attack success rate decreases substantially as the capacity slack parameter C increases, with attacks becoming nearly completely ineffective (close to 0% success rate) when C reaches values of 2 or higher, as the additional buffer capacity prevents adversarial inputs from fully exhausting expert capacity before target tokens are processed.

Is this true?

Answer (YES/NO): YES